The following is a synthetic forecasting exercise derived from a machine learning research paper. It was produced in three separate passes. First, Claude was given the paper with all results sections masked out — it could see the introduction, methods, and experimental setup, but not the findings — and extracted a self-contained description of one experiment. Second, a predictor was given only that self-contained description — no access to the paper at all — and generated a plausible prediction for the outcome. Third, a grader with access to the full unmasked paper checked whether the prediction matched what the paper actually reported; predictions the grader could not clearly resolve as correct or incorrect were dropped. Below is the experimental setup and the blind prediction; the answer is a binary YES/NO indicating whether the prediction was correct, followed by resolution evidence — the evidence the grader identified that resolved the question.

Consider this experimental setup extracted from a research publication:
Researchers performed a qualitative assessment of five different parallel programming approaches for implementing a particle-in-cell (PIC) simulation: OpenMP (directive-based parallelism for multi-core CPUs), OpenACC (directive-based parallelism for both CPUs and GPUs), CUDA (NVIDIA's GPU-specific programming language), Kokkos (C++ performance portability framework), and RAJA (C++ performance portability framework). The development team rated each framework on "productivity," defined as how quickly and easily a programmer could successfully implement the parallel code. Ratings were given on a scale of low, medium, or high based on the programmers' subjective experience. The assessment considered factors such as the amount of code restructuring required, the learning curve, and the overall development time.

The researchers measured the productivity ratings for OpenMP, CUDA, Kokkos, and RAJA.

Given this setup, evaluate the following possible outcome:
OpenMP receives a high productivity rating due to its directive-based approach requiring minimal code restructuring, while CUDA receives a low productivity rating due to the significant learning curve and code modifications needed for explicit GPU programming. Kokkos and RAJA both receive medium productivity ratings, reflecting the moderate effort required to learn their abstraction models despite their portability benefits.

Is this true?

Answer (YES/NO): YES